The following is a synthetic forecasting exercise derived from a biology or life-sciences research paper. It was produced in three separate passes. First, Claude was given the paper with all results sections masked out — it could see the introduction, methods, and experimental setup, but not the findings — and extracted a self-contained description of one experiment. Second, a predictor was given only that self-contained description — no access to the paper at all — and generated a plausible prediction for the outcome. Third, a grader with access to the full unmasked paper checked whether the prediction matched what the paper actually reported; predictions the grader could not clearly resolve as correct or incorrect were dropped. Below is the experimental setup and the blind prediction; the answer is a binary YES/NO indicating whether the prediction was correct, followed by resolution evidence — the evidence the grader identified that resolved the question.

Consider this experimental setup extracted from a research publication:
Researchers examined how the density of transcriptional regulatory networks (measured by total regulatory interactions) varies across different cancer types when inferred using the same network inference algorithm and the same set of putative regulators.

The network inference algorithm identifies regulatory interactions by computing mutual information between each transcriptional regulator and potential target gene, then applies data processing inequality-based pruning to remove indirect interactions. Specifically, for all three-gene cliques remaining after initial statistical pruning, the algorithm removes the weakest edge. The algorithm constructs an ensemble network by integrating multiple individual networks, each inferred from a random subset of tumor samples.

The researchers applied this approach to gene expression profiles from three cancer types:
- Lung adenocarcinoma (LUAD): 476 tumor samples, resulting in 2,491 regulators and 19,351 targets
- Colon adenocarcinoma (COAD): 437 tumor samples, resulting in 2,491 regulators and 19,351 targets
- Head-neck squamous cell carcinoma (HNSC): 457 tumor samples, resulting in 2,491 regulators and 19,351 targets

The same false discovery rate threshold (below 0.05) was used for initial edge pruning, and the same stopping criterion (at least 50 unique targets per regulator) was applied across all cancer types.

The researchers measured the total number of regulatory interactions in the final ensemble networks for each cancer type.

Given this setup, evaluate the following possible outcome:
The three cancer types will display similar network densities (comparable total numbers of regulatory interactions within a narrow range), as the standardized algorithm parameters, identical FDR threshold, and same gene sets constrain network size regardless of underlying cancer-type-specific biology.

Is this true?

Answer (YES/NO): NO